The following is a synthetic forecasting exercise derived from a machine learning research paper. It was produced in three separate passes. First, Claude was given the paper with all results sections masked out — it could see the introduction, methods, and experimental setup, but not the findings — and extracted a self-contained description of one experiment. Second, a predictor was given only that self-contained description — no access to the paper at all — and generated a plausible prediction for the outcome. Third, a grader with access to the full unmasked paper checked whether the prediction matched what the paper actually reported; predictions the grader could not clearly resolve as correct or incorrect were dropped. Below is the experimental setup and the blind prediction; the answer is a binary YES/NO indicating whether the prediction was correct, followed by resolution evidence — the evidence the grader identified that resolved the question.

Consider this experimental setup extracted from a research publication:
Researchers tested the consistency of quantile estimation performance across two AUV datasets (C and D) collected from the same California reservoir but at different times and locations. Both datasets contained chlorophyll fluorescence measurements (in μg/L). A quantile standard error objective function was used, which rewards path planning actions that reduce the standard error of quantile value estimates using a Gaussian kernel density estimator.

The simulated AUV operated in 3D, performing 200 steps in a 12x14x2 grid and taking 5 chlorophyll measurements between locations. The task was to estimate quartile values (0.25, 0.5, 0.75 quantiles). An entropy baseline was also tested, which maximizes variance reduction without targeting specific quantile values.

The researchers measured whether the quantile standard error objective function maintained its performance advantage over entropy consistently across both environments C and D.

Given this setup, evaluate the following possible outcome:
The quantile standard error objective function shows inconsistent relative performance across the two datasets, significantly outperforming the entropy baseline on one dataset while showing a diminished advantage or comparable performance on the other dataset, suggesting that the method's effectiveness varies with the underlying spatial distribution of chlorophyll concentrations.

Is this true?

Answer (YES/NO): YES